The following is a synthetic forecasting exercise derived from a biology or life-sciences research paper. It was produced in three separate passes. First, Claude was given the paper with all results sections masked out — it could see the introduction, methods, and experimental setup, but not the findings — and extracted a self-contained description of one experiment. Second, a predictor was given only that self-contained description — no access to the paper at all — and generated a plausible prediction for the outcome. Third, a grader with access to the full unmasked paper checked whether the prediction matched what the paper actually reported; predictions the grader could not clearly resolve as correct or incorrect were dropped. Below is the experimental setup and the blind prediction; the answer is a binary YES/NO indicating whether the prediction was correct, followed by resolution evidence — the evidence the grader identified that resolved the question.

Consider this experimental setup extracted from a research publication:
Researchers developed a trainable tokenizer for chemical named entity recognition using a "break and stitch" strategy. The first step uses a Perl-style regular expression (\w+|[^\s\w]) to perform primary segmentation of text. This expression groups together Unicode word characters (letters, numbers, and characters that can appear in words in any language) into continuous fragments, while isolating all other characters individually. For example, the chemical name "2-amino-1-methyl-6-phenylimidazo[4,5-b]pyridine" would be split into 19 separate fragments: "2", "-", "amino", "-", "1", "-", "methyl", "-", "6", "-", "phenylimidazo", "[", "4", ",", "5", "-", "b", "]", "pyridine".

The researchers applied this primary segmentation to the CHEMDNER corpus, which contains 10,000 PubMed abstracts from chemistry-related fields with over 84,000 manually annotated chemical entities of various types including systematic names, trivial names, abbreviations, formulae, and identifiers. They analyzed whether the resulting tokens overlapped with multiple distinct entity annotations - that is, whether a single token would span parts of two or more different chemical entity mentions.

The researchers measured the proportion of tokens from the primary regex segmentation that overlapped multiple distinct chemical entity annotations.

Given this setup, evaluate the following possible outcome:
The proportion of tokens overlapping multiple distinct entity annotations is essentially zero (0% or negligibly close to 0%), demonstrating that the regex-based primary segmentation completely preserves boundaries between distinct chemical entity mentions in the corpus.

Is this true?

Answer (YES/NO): NO